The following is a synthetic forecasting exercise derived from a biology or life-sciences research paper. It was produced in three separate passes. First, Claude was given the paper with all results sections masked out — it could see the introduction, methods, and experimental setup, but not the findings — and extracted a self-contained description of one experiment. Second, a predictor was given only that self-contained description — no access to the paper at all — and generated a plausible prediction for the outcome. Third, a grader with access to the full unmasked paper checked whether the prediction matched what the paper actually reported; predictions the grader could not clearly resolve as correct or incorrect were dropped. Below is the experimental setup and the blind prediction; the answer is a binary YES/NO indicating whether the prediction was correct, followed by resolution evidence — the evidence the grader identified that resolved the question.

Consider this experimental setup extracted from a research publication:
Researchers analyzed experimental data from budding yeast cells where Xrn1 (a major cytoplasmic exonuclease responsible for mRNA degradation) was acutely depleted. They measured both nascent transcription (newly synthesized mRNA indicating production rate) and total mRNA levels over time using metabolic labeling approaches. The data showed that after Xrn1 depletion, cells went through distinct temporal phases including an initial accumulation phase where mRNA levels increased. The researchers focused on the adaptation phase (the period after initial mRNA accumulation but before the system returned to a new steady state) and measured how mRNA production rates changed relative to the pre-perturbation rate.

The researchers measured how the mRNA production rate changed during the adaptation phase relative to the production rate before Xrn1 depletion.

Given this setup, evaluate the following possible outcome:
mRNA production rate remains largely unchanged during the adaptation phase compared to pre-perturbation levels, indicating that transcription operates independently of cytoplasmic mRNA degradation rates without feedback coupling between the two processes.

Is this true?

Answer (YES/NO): NO